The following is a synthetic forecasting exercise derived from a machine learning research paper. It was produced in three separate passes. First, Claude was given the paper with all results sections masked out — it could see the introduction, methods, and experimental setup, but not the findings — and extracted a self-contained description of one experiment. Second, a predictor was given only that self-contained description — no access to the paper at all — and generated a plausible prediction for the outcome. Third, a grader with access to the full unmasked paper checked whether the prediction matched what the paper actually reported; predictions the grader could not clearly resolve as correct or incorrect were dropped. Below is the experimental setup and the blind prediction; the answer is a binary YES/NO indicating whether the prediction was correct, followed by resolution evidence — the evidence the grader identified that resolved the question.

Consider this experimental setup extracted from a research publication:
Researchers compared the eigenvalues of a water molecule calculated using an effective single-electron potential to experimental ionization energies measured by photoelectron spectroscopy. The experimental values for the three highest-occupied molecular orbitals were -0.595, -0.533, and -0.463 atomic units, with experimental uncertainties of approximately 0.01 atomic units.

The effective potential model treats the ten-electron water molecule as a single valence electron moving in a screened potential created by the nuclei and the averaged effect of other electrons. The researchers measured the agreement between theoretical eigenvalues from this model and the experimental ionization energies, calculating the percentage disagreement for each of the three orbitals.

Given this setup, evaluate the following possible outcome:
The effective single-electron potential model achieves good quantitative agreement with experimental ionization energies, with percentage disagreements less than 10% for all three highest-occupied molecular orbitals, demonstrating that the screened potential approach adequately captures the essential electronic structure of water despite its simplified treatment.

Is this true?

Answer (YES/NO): NO